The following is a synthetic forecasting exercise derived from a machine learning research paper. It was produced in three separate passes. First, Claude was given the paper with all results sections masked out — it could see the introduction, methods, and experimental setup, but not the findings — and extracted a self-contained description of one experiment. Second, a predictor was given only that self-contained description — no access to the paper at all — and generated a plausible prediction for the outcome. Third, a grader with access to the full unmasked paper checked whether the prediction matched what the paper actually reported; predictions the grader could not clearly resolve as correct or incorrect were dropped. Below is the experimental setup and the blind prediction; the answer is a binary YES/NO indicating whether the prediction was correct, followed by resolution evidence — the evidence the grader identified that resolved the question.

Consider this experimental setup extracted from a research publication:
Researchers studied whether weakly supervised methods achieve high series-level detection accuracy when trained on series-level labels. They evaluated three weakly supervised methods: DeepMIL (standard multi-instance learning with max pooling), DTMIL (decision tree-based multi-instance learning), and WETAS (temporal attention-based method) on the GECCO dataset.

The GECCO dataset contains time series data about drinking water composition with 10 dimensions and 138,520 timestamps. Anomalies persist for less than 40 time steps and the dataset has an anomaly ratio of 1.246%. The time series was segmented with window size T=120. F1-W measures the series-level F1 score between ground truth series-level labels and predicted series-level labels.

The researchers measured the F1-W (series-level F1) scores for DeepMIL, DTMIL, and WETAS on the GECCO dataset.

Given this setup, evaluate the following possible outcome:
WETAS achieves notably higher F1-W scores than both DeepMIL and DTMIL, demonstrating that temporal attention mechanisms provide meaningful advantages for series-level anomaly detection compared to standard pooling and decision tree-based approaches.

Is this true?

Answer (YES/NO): YES